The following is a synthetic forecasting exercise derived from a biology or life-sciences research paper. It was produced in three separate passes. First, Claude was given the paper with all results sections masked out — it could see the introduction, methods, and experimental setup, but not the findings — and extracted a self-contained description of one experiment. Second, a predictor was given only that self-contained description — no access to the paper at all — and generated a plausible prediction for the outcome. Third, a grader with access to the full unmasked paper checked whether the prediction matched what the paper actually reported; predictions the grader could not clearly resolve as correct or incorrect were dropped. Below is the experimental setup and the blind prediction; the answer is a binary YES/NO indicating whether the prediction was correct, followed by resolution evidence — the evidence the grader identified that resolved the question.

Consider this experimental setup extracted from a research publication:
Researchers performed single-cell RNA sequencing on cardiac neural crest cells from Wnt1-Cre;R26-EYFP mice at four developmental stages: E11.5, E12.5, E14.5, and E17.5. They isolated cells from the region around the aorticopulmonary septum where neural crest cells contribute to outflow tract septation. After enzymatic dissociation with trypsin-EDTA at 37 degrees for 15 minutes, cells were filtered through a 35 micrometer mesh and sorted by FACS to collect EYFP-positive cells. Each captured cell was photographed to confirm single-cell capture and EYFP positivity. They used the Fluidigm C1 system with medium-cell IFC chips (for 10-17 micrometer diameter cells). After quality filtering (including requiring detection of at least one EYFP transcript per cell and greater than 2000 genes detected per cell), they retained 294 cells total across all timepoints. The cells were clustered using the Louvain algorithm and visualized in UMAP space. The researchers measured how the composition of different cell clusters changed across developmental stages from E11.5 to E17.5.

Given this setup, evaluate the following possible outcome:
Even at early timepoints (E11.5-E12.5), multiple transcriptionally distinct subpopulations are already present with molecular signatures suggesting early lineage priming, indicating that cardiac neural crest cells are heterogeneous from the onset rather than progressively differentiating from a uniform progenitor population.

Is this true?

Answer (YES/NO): NO